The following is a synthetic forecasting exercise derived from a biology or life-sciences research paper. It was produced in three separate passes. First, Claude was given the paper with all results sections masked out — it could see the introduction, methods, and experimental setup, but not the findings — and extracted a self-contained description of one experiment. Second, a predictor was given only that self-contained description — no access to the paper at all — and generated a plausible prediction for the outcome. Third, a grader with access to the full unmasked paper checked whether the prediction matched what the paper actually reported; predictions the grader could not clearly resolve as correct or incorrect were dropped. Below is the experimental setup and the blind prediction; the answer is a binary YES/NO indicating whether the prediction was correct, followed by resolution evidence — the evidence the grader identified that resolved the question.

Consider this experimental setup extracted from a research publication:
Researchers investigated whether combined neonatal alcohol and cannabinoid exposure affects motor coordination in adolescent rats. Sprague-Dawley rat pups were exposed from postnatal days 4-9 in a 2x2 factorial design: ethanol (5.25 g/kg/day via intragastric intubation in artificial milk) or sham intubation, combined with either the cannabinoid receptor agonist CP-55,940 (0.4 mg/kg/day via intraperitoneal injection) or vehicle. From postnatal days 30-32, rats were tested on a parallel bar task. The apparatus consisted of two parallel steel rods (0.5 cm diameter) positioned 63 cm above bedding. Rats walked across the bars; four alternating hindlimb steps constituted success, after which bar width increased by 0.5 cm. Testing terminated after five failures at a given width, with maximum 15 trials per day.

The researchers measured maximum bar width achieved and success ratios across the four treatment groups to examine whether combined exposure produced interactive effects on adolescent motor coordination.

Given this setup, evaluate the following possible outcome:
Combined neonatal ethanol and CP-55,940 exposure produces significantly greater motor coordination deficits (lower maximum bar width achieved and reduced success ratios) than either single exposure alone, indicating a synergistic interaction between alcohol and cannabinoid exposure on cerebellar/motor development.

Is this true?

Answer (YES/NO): NO